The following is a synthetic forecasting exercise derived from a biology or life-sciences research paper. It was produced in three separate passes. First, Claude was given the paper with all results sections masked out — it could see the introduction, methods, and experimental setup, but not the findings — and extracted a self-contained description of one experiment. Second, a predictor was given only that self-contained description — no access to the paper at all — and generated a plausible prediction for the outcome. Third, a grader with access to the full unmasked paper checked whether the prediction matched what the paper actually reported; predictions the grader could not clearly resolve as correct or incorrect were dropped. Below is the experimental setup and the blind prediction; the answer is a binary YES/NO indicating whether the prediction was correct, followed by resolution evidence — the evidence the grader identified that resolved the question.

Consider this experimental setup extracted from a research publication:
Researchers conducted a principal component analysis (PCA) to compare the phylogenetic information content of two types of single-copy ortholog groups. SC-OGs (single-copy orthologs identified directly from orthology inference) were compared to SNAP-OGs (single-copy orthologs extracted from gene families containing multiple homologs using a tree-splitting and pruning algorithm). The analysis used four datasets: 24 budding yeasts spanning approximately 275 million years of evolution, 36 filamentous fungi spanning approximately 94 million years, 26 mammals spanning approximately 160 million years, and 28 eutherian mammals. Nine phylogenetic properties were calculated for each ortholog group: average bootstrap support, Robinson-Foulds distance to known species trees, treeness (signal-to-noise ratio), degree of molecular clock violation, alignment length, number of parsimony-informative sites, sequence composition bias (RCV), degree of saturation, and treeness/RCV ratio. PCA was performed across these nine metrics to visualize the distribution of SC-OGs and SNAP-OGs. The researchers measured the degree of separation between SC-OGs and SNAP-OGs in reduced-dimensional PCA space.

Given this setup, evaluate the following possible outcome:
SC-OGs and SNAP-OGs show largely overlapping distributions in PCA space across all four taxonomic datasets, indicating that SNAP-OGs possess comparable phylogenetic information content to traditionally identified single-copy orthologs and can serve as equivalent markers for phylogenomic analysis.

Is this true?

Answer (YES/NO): YES